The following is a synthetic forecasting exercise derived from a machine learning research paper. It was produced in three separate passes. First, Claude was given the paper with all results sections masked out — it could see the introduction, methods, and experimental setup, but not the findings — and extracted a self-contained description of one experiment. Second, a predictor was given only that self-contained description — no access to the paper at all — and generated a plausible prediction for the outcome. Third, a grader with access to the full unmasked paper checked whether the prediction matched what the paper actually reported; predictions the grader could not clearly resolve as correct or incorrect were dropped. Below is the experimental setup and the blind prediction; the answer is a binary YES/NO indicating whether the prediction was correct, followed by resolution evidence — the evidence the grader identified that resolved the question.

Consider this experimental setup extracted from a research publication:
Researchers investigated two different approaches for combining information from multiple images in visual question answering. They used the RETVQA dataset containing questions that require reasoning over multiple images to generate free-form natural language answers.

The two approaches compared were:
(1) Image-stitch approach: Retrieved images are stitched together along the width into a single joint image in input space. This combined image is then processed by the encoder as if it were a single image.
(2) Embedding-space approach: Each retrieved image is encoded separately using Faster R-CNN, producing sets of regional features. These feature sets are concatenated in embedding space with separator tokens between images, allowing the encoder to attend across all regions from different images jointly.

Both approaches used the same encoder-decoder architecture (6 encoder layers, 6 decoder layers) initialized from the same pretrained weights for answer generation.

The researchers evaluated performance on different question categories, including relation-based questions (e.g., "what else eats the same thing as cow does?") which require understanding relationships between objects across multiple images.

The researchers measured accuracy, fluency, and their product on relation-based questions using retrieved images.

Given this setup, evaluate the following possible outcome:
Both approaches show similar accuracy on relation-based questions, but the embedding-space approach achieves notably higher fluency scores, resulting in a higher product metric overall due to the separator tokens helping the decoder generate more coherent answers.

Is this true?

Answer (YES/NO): NO